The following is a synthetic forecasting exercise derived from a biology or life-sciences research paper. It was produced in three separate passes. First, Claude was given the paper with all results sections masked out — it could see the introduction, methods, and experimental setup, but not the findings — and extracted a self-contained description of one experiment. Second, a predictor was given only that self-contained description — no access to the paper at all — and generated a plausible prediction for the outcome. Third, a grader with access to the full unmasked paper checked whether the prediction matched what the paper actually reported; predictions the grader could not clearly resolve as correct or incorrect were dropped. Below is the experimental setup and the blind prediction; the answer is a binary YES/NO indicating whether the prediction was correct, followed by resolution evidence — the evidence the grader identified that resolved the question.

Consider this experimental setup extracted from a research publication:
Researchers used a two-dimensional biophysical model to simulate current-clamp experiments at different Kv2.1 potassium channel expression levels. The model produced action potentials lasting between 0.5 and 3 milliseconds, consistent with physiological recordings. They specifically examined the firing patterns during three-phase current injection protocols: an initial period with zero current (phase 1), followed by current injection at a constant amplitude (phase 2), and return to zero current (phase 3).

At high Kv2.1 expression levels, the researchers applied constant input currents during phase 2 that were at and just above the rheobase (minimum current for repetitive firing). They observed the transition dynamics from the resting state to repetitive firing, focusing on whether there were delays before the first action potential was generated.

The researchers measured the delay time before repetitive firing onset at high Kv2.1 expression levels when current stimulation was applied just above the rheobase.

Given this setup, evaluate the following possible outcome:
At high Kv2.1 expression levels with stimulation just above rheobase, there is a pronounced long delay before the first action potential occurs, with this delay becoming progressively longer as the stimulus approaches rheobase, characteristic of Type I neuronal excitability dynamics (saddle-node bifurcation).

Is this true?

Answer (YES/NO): NO